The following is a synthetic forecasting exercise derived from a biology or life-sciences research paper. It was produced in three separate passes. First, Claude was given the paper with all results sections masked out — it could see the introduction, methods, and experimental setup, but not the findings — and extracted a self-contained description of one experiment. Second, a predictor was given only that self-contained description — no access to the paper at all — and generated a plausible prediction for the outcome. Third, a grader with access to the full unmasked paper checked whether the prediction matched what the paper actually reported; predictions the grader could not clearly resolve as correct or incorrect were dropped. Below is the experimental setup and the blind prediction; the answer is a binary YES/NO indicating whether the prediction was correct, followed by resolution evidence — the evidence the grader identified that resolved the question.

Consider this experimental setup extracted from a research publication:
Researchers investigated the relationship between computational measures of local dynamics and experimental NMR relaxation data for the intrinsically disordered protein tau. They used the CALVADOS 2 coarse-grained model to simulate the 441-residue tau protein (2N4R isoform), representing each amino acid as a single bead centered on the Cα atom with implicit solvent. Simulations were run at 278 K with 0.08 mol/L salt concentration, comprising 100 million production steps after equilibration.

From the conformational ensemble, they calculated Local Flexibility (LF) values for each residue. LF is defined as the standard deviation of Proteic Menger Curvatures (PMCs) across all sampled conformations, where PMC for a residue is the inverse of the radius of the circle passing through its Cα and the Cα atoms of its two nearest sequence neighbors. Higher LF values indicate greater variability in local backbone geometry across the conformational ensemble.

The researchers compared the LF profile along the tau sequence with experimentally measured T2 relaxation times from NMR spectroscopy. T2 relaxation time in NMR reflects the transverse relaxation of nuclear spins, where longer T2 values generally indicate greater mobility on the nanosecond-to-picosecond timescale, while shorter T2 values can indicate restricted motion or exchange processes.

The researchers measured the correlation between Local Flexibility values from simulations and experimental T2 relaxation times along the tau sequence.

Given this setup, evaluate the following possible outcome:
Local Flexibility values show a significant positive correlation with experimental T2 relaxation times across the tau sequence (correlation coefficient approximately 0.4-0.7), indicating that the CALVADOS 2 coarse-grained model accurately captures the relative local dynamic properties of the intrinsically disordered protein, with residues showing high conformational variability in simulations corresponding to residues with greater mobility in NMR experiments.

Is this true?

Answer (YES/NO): YES